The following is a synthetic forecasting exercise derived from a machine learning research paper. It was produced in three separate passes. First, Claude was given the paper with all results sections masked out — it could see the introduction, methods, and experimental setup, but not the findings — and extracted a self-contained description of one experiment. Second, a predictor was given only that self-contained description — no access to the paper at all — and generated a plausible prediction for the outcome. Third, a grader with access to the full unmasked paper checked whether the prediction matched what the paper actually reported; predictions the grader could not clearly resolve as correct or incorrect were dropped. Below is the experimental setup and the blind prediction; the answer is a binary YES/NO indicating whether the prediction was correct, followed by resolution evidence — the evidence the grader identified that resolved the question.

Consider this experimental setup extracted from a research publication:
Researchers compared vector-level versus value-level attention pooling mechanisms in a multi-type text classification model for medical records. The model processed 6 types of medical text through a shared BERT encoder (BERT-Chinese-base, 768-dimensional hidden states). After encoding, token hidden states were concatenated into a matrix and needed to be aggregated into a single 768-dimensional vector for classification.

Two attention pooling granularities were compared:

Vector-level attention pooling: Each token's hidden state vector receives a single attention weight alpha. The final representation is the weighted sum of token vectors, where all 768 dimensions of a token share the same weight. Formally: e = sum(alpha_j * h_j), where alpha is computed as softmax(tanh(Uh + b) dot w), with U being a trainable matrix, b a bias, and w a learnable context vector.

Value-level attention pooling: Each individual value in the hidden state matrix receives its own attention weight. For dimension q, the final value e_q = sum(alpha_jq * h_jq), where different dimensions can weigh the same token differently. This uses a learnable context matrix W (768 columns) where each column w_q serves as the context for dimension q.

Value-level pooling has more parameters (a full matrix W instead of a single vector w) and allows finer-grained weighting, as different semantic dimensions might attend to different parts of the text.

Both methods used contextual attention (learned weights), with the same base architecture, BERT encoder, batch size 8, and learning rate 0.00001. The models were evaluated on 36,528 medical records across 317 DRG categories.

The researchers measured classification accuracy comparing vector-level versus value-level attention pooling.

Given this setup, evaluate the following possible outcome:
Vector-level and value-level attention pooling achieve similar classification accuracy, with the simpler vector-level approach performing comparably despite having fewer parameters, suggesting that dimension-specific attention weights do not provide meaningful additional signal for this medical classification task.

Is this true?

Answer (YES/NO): NO